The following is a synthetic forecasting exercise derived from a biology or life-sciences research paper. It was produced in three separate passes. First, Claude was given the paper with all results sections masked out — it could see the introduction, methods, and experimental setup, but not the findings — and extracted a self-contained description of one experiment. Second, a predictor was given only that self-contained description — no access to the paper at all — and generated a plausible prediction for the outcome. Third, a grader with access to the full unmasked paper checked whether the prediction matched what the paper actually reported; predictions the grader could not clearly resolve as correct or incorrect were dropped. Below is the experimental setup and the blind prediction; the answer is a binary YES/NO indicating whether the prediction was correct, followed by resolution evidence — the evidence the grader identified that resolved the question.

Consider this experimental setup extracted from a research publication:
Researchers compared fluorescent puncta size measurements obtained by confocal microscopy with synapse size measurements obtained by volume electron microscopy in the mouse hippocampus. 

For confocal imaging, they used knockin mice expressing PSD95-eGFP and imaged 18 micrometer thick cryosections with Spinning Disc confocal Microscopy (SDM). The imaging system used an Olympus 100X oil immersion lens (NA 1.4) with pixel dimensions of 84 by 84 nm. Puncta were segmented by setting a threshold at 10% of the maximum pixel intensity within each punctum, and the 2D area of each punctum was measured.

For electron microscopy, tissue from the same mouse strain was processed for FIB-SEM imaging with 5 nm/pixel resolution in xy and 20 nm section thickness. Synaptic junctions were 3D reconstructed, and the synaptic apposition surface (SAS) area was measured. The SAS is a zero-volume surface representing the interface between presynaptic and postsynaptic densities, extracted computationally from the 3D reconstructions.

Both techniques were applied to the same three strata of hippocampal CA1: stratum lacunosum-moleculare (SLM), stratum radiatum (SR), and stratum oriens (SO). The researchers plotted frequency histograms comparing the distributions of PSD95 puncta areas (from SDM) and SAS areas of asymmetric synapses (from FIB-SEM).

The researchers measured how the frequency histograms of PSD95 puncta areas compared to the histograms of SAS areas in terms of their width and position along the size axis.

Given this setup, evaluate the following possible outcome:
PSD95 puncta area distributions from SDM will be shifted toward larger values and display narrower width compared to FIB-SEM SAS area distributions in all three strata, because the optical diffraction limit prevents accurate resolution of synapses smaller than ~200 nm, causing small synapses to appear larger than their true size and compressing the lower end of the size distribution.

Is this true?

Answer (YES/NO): NO